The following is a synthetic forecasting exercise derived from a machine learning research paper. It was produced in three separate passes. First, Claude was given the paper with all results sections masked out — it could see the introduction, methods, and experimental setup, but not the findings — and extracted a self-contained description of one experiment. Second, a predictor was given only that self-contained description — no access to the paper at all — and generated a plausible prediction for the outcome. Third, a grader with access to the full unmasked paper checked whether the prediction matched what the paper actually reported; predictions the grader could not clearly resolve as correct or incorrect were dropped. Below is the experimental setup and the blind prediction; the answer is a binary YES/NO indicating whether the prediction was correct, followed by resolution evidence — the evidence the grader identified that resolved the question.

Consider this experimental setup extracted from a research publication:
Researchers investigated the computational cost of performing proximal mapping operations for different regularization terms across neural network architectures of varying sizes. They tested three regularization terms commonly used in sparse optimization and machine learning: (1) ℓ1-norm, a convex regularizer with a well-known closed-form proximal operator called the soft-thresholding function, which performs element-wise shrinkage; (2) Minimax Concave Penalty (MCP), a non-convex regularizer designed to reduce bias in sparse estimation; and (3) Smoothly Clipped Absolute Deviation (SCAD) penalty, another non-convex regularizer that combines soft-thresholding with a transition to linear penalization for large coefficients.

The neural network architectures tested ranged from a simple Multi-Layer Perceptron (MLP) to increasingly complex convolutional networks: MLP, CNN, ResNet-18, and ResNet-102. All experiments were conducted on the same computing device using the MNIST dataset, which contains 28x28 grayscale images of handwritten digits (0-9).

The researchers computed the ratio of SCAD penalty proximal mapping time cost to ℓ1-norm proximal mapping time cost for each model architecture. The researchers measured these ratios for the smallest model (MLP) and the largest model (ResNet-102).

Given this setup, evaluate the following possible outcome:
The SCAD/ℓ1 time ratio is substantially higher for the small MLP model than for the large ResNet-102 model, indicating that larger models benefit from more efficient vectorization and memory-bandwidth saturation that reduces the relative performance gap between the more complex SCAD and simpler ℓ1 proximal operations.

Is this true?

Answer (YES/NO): YES